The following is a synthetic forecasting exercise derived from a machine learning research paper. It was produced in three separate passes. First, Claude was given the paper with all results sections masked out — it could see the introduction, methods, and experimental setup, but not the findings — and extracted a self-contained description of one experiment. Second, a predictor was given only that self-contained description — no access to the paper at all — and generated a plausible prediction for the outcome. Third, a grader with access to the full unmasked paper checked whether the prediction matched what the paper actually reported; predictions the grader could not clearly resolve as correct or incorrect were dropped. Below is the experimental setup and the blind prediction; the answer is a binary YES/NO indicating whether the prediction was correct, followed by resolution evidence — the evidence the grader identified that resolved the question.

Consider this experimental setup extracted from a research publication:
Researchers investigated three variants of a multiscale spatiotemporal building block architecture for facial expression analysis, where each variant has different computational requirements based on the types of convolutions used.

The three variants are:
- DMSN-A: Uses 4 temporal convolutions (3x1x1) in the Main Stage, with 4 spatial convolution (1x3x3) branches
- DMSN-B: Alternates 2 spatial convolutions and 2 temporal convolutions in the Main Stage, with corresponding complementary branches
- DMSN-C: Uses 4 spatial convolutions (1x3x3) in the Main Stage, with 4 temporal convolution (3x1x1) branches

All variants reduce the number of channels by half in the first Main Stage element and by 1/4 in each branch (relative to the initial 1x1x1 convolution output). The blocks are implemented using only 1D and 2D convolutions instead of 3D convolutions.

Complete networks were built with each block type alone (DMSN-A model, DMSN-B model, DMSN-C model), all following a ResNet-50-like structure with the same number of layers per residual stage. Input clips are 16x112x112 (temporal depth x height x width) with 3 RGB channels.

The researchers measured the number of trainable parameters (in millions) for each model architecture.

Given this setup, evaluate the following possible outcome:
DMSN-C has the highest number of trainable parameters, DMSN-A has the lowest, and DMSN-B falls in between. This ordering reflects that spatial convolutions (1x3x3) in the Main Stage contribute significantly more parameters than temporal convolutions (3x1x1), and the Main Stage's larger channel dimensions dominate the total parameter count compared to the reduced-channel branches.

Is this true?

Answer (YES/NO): YES